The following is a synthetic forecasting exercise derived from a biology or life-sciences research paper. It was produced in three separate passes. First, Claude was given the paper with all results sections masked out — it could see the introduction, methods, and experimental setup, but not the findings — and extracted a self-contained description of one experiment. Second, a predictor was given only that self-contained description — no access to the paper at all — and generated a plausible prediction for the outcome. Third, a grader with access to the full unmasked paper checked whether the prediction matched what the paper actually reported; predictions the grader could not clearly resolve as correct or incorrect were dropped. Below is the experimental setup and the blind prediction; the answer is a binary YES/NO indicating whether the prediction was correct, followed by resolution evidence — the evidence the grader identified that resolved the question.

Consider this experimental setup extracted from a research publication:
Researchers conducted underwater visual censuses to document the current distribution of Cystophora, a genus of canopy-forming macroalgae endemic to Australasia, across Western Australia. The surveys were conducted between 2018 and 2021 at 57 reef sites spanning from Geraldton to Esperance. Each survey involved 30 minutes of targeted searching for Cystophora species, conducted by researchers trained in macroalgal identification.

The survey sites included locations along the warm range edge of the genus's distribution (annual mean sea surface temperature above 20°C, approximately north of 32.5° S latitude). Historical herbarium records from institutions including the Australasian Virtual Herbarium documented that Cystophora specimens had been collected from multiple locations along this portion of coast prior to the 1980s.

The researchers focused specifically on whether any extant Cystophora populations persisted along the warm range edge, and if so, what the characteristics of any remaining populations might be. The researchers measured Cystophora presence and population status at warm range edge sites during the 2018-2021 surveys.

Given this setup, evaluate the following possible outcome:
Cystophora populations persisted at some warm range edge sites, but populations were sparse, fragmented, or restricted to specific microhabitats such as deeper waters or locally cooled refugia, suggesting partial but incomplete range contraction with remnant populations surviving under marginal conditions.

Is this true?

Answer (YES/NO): NO